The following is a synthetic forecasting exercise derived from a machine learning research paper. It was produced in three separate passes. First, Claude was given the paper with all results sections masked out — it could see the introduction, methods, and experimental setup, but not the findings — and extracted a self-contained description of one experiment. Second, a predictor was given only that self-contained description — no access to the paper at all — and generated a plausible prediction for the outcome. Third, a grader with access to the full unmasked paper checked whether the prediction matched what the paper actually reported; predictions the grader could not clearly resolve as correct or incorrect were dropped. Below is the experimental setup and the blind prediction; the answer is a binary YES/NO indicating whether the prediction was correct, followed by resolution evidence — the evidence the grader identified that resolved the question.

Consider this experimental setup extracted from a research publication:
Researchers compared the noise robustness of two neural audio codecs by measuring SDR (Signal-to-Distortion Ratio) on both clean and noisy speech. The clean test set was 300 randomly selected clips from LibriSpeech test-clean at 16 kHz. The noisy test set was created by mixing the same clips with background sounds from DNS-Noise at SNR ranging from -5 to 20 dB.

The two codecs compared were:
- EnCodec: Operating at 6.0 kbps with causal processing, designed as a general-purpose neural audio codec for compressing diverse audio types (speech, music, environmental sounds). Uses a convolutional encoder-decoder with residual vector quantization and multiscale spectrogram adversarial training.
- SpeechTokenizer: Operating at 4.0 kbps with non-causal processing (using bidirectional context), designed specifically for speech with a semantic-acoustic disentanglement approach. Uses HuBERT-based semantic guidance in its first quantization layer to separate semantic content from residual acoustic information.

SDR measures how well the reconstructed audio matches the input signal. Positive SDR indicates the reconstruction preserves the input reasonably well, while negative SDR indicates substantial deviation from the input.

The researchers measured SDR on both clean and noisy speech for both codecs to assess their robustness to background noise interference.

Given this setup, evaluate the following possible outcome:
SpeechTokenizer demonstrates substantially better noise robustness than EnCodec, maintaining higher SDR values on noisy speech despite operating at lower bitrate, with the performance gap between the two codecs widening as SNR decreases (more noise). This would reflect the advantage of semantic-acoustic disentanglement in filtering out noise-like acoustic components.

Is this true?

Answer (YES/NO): NO